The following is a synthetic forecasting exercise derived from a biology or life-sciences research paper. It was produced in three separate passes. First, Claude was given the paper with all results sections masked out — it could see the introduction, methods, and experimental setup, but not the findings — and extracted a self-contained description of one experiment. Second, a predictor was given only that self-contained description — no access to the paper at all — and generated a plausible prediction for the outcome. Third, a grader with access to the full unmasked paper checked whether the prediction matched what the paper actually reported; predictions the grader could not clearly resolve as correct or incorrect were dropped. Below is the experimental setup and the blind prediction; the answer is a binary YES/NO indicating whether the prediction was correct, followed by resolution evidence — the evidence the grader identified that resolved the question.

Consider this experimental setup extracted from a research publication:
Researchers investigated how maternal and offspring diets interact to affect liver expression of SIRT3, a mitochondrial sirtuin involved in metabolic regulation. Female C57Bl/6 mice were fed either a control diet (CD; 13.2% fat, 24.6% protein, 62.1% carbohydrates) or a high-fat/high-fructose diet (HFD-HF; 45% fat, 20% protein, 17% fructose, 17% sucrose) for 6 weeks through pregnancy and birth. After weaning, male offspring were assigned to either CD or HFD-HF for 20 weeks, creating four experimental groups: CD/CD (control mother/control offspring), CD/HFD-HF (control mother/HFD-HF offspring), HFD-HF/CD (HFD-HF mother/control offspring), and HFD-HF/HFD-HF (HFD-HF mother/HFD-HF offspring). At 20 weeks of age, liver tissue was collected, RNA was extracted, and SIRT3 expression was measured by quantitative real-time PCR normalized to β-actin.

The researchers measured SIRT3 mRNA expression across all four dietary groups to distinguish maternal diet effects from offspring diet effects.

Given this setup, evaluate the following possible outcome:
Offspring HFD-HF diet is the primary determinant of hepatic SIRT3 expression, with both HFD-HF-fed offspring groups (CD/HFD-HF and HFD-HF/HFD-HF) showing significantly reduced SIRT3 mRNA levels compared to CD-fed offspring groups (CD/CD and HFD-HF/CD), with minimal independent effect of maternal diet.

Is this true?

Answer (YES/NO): NO